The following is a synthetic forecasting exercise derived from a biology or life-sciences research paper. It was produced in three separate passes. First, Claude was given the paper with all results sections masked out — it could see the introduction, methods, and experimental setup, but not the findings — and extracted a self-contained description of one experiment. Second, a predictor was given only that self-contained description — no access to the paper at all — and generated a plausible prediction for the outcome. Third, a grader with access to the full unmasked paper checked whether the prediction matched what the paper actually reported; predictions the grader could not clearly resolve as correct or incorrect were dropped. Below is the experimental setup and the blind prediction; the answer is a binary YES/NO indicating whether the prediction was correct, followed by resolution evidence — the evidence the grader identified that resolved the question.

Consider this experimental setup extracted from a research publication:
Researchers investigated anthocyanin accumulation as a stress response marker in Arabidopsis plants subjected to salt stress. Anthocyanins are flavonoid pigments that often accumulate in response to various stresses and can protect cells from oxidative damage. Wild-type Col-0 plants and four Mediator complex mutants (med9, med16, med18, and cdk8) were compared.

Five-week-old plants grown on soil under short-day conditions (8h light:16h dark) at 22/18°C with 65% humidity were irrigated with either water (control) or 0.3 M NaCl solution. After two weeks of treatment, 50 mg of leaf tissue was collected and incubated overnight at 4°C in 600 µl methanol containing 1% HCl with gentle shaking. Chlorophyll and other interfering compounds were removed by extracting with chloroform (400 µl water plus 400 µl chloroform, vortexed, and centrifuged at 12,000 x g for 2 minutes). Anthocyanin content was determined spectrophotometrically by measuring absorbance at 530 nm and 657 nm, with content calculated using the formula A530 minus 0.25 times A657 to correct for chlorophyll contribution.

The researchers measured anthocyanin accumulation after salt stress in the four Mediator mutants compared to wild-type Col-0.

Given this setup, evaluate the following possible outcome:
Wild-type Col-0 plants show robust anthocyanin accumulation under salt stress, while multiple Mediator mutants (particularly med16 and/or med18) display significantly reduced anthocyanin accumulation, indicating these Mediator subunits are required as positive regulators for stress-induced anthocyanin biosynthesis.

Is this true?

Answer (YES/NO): YES